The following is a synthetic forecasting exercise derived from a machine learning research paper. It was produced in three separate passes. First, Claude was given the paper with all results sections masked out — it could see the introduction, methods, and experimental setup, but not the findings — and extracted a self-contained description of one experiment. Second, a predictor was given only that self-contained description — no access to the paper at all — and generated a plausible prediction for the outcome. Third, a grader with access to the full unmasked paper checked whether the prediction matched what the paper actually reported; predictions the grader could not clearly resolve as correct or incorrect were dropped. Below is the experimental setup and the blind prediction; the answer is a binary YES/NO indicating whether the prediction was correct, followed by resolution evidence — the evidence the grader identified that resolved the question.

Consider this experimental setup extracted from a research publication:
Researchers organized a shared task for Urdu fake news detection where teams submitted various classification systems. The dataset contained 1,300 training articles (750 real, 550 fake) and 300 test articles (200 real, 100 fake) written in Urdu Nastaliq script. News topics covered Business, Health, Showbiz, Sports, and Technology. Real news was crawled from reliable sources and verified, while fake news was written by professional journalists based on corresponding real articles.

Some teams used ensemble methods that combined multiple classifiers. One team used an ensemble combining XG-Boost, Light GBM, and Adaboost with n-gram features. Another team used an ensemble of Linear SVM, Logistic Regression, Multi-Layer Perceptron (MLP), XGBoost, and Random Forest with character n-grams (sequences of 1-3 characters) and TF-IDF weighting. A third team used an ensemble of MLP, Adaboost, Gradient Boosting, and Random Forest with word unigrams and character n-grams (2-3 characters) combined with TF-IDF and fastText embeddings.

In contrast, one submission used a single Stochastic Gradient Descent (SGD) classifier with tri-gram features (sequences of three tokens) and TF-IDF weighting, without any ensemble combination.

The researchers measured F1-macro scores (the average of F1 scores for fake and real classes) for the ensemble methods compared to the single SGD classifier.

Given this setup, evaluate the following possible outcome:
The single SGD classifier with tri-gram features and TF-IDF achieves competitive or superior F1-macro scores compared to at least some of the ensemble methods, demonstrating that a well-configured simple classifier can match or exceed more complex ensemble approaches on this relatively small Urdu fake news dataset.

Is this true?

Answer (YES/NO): YES